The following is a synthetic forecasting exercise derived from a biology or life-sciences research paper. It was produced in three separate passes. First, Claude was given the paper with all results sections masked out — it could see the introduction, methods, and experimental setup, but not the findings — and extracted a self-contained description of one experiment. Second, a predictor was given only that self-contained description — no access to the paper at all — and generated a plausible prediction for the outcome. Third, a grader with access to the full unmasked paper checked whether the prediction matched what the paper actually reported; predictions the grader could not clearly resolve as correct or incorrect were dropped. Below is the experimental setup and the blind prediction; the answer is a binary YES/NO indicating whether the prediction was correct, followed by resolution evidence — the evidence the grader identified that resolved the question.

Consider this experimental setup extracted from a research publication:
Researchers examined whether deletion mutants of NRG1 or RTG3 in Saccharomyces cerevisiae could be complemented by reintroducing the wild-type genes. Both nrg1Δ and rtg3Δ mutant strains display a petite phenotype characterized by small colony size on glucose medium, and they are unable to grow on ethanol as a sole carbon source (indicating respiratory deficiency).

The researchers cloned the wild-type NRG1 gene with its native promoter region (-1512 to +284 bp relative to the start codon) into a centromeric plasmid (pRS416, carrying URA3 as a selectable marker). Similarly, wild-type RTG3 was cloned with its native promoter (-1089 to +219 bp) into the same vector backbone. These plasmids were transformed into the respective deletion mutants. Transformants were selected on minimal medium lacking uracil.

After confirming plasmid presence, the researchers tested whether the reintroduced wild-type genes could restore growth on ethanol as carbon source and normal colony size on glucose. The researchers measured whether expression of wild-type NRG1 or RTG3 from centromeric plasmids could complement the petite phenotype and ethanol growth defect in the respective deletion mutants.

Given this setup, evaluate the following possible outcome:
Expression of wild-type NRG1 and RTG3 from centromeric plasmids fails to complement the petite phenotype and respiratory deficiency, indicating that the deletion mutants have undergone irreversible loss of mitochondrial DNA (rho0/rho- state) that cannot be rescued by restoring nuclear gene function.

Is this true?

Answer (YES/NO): YES